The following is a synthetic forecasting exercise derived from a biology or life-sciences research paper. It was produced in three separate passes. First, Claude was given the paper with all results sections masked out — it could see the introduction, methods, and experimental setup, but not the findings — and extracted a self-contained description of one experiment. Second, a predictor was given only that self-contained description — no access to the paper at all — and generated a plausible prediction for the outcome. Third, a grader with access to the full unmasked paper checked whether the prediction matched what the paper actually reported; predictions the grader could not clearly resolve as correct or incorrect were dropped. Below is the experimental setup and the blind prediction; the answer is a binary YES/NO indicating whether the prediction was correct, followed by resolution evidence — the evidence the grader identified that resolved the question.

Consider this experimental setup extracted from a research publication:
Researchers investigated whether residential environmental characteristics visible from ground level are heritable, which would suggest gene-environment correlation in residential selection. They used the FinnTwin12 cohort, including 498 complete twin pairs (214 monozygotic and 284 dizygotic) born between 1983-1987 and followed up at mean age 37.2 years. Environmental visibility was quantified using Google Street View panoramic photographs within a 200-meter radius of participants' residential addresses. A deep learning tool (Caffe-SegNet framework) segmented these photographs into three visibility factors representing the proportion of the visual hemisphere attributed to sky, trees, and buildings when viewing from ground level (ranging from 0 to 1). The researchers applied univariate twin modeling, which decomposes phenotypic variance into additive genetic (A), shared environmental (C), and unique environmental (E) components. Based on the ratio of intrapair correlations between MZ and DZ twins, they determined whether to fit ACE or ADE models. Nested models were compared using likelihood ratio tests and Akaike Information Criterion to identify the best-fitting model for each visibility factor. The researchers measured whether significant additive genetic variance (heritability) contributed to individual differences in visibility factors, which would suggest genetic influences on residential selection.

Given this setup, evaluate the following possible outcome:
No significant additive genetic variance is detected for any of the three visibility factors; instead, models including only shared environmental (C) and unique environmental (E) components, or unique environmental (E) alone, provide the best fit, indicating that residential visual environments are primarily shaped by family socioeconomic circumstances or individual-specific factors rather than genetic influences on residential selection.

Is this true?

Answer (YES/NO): NO